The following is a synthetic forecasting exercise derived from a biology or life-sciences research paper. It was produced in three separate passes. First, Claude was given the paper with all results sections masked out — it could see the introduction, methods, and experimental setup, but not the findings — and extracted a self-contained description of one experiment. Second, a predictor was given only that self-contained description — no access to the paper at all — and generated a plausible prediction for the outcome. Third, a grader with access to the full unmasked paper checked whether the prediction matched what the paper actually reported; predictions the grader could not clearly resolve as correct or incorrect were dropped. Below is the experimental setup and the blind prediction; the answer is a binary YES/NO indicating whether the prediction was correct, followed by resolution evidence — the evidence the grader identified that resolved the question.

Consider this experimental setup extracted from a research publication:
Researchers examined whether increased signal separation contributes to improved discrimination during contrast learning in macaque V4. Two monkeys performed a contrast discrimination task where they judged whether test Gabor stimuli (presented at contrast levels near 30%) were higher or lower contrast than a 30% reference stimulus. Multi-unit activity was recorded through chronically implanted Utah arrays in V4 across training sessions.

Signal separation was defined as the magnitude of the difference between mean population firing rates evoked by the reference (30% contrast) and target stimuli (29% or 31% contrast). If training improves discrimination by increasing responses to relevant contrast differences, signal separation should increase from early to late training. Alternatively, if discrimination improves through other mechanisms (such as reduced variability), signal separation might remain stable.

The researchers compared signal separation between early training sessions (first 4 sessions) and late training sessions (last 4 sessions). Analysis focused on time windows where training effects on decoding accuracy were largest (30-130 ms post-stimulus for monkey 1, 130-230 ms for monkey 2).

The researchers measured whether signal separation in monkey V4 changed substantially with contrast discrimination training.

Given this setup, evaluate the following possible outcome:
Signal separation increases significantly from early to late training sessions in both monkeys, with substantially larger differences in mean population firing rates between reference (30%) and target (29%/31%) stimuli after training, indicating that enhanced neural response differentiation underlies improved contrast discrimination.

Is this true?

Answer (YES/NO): NO